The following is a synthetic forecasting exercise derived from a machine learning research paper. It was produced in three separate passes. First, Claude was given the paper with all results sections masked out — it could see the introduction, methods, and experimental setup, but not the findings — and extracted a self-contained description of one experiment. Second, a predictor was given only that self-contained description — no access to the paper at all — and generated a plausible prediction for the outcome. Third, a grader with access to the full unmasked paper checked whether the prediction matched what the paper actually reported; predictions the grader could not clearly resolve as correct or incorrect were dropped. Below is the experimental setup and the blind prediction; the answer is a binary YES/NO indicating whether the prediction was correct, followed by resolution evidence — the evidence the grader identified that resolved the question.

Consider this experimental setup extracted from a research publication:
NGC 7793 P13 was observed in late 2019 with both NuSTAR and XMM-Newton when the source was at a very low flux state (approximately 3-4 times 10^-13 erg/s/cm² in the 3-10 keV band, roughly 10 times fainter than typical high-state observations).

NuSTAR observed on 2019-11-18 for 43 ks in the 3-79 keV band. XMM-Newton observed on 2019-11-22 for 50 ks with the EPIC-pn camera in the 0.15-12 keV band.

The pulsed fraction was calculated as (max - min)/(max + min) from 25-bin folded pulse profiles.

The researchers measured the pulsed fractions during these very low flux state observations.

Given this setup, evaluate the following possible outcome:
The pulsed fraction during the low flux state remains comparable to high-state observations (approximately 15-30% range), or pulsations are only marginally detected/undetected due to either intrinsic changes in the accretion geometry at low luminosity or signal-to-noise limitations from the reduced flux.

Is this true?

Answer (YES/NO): NO